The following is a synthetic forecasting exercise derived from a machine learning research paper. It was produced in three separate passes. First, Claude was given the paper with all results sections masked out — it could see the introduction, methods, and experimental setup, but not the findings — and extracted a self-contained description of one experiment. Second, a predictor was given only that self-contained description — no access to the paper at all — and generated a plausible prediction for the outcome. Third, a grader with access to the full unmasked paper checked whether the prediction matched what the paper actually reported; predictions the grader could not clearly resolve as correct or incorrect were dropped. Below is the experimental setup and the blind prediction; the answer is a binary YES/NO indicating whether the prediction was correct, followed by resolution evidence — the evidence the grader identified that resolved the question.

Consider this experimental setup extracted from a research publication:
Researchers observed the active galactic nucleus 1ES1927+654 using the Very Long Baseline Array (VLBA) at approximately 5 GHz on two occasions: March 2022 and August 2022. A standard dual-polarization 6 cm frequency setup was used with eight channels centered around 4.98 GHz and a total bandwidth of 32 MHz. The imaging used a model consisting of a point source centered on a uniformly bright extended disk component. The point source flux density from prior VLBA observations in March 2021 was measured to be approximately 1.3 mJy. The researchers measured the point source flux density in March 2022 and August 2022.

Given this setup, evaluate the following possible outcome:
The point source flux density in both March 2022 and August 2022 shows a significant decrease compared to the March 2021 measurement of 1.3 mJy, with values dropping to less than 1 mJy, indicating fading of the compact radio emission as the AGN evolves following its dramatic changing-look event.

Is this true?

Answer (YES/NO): NO